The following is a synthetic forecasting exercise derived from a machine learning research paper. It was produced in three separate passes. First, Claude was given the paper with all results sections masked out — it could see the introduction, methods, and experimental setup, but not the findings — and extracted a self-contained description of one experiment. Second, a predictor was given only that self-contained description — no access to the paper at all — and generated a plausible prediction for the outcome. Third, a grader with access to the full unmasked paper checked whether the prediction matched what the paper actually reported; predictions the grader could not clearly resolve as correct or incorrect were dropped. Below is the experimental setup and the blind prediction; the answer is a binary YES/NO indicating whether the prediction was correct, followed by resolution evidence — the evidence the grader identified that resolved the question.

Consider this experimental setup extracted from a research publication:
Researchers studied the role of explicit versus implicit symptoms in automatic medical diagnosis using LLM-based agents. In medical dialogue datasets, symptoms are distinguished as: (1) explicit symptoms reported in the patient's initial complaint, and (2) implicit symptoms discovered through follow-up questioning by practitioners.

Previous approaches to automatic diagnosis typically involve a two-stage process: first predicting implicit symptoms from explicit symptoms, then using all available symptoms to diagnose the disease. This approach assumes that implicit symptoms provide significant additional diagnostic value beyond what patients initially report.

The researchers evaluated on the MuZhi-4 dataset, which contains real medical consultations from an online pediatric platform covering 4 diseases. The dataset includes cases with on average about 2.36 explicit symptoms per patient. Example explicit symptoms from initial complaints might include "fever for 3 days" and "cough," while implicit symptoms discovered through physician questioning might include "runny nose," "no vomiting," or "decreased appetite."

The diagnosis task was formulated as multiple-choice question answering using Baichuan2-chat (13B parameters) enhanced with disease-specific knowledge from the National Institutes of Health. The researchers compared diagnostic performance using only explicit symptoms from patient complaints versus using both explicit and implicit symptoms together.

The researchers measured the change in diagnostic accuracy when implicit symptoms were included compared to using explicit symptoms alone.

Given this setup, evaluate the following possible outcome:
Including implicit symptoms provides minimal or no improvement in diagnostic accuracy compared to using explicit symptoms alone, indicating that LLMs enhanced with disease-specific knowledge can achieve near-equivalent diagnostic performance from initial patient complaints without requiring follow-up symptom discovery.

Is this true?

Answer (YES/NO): YES